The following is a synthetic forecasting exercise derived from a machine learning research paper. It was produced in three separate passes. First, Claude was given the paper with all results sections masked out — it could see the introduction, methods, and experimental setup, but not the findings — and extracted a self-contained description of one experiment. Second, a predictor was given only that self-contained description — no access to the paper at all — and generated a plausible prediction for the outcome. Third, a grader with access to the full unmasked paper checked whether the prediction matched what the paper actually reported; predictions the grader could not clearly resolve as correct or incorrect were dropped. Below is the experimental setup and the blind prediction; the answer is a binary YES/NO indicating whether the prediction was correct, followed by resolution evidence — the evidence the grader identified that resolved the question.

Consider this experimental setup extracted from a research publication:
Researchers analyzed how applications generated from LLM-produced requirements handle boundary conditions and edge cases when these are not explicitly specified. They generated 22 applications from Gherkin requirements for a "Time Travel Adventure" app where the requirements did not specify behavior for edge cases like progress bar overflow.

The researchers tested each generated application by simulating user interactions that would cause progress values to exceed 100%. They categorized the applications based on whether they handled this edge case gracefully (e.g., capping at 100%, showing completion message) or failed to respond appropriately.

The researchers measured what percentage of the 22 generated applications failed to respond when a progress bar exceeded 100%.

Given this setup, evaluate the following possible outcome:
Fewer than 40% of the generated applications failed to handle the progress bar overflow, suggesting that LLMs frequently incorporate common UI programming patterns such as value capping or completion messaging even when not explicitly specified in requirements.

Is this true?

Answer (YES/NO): YES